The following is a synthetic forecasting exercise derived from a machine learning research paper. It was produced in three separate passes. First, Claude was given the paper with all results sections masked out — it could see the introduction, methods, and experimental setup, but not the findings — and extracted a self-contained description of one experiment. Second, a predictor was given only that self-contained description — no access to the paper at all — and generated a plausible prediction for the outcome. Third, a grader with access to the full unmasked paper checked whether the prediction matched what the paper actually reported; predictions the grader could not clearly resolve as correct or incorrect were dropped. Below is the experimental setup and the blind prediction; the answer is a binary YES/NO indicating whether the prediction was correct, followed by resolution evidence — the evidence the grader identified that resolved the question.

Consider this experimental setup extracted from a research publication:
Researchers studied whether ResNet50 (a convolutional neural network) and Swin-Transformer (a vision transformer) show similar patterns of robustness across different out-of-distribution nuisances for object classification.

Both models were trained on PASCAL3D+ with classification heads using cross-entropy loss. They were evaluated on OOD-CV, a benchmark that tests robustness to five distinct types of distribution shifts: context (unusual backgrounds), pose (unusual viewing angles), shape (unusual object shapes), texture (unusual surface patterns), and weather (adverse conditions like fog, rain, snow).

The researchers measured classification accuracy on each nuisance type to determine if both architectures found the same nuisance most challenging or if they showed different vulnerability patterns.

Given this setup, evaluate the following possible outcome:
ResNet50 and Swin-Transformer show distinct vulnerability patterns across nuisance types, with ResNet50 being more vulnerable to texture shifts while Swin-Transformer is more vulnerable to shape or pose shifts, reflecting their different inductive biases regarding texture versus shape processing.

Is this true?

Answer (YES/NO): NO